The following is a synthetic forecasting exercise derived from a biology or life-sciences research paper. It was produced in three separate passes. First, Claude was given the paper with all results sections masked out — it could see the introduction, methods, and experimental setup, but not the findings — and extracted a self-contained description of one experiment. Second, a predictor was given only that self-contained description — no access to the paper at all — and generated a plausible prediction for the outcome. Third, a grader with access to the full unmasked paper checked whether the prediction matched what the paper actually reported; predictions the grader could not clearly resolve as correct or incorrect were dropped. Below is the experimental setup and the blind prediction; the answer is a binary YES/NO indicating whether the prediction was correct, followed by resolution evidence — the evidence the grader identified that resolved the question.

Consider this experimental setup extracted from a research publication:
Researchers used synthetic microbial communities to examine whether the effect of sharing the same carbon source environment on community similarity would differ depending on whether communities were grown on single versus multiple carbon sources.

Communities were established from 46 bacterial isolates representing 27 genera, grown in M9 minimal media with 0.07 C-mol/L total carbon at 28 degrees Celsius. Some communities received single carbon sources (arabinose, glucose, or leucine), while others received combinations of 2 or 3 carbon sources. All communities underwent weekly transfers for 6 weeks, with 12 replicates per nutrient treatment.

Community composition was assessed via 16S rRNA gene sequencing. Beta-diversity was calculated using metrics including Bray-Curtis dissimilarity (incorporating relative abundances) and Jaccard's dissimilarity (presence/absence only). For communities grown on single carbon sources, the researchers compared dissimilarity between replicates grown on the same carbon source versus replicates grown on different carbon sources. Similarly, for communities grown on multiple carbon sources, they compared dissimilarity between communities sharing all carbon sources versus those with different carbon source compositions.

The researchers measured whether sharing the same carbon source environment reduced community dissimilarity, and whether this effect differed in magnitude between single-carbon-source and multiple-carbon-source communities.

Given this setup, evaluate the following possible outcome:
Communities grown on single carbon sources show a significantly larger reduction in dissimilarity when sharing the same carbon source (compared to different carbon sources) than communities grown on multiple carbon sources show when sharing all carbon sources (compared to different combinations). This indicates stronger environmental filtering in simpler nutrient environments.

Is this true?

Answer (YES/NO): YES